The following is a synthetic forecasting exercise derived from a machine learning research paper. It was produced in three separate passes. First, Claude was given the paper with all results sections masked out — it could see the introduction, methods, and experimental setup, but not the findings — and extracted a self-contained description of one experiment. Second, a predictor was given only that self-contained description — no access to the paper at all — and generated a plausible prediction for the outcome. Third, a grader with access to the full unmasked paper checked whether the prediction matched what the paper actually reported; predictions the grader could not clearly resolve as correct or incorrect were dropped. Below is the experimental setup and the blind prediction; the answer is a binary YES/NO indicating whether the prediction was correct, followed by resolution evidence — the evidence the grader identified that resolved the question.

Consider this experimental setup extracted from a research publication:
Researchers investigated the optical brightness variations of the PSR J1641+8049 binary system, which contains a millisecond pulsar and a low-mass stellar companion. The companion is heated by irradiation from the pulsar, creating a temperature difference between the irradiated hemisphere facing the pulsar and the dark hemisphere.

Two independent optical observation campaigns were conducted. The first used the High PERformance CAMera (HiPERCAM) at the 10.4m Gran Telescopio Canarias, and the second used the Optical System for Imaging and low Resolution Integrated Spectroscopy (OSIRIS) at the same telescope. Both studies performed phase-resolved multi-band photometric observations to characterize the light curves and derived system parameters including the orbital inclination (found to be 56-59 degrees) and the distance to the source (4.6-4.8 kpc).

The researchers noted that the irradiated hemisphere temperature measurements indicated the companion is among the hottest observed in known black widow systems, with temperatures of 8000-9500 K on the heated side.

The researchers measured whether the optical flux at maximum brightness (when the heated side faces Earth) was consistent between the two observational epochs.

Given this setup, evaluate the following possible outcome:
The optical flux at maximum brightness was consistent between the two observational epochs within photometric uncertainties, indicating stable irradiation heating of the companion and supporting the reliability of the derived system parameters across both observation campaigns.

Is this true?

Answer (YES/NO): NO